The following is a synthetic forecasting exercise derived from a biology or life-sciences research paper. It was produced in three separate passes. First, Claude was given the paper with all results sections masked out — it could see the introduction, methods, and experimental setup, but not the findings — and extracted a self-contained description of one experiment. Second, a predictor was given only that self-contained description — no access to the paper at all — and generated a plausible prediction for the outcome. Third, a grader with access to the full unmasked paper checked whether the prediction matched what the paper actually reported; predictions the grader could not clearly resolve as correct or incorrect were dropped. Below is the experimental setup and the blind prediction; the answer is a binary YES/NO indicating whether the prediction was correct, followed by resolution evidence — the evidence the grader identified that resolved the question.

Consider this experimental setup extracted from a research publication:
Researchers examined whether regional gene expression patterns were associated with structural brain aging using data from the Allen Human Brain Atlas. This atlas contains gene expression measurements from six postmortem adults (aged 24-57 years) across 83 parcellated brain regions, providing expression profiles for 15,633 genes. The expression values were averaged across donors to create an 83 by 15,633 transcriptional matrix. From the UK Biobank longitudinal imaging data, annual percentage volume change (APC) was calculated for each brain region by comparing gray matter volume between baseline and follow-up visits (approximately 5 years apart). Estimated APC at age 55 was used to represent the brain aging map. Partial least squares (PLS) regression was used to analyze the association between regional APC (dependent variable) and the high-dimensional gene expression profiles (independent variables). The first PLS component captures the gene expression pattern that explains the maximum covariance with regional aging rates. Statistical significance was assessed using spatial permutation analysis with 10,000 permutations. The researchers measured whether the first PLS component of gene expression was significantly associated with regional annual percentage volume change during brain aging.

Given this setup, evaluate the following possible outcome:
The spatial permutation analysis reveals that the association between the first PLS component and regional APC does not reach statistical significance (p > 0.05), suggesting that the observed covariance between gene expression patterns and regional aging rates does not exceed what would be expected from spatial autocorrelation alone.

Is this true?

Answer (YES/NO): NO